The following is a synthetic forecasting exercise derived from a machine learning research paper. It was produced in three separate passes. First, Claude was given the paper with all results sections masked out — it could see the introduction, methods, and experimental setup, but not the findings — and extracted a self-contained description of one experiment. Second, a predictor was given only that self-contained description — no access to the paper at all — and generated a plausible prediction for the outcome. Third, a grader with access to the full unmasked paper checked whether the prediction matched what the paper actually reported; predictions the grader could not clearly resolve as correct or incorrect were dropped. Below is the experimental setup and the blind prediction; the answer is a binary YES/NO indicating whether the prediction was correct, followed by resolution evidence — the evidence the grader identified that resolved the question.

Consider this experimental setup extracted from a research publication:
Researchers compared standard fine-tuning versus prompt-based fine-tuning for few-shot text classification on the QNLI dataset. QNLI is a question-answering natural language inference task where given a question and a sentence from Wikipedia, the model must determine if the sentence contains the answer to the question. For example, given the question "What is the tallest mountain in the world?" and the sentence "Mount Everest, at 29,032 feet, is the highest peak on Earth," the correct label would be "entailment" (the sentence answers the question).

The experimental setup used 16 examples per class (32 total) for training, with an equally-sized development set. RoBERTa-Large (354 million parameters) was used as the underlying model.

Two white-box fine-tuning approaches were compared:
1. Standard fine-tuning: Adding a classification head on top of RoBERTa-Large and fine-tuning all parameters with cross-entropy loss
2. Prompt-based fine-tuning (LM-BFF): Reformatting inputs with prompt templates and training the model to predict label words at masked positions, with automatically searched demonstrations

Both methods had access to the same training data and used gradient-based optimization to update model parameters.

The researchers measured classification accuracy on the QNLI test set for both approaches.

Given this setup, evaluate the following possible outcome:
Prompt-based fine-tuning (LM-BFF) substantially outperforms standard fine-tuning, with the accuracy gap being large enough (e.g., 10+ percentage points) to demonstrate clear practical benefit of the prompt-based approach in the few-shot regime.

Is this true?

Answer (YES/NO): NO